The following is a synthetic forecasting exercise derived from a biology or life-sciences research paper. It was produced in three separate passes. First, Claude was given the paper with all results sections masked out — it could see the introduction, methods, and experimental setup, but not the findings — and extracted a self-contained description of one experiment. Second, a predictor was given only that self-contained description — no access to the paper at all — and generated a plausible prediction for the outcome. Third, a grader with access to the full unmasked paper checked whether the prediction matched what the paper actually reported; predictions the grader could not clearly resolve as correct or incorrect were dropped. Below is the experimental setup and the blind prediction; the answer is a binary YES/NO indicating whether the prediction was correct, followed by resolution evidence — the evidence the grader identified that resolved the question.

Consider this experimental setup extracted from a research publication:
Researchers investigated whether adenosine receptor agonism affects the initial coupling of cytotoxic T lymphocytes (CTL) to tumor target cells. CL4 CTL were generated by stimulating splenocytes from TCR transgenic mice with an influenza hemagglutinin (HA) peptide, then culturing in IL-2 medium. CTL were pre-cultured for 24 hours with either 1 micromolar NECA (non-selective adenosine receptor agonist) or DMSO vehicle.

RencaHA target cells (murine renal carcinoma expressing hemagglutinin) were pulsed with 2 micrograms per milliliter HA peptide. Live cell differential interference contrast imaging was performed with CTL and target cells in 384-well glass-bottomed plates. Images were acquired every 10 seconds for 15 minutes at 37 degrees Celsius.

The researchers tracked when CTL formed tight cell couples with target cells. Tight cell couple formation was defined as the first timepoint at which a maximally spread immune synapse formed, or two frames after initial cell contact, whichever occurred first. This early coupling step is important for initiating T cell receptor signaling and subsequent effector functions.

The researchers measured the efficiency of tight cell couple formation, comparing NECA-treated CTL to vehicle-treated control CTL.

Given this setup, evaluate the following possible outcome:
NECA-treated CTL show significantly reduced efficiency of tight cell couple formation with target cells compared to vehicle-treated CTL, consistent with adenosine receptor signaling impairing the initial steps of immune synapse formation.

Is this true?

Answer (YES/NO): NO